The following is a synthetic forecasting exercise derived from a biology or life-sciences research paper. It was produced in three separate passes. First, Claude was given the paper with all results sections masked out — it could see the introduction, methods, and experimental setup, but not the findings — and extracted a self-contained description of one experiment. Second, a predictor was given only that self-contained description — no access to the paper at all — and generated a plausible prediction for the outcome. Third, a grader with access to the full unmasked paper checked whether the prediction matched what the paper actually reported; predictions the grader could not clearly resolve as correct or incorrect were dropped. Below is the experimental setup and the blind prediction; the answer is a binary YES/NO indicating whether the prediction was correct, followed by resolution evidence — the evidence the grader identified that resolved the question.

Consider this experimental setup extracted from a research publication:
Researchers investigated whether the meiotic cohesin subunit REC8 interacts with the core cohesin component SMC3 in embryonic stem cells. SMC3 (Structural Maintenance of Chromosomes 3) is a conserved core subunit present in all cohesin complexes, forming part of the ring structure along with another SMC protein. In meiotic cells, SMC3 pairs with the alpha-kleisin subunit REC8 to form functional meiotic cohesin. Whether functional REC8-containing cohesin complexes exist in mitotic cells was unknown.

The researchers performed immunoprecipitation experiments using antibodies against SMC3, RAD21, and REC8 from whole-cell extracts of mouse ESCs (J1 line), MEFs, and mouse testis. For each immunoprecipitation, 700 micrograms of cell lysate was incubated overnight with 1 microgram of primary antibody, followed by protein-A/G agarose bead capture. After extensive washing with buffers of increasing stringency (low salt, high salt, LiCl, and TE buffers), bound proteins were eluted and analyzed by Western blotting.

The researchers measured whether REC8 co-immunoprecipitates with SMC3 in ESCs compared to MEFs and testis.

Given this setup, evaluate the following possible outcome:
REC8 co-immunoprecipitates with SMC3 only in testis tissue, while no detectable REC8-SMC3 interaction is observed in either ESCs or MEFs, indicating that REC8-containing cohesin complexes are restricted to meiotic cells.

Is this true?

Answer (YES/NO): NO